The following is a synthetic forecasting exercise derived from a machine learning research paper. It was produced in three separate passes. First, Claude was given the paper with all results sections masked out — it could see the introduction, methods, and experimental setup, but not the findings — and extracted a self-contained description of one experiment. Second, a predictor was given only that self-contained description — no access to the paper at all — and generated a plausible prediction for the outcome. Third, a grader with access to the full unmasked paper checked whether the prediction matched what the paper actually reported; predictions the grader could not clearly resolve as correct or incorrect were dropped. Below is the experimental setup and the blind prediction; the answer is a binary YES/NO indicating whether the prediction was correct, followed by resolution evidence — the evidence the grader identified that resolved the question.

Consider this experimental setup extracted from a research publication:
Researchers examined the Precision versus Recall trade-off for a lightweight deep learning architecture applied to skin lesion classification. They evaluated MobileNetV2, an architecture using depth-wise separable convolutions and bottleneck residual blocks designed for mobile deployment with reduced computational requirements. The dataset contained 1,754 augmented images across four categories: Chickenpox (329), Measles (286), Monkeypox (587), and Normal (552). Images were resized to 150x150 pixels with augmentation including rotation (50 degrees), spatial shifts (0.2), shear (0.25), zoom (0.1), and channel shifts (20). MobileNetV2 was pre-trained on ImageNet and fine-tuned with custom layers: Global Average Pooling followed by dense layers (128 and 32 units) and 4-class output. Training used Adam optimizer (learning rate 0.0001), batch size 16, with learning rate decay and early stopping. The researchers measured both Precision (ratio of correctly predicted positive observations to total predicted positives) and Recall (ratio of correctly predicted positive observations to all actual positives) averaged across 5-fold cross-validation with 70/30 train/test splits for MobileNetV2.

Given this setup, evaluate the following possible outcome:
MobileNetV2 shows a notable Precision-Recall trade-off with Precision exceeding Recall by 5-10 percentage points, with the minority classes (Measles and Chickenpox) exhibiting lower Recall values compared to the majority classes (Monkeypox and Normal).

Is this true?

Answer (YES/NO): NO